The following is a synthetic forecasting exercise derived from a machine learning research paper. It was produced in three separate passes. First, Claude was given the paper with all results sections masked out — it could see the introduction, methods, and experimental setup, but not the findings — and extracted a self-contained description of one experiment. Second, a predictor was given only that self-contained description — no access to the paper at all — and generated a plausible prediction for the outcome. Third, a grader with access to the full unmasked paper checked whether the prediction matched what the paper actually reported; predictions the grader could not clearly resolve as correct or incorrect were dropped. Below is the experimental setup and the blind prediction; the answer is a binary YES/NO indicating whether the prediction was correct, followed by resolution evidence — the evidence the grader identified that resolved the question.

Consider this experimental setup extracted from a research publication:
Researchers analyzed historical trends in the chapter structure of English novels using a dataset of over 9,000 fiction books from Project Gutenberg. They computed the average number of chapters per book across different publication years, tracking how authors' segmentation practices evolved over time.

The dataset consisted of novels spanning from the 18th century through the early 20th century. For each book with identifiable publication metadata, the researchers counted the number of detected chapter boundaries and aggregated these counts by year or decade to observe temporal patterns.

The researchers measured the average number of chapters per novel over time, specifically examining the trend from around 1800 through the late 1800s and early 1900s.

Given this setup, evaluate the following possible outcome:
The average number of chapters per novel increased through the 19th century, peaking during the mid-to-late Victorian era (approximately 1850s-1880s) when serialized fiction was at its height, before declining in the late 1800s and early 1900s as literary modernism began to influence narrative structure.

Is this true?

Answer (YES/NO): NO